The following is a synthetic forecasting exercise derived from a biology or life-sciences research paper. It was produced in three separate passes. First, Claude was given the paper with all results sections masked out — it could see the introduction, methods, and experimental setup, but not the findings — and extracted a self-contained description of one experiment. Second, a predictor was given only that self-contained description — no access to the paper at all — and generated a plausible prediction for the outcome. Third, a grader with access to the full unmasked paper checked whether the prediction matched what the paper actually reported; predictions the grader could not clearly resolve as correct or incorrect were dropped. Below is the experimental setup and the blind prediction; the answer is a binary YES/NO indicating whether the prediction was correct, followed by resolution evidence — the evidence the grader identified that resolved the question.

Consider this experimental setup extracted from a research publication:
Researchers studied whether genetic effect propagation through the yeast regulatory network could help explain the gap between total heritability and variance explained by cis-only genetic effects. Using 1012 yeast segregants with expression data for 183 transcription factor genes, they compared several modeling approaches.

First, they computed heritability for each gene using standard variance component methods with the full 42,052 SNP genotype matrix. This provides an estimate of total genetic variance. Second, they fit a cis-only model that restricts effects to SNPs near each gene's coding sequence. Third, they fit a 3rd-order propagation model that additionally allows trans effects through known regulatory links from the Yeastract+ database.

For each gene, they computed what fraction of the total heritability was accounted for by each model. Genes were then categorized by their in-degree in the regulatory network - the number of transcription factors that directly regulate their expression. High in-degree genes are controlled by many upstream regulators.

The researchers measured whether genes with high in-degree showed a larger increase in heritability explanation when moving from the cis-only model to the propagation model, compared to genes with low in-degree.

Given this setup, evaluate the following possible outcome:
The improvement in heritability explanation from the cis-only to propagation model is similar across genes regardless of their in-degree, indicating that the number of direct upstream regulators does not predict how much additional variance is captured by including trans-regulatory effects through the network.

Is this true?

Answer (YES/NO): NO